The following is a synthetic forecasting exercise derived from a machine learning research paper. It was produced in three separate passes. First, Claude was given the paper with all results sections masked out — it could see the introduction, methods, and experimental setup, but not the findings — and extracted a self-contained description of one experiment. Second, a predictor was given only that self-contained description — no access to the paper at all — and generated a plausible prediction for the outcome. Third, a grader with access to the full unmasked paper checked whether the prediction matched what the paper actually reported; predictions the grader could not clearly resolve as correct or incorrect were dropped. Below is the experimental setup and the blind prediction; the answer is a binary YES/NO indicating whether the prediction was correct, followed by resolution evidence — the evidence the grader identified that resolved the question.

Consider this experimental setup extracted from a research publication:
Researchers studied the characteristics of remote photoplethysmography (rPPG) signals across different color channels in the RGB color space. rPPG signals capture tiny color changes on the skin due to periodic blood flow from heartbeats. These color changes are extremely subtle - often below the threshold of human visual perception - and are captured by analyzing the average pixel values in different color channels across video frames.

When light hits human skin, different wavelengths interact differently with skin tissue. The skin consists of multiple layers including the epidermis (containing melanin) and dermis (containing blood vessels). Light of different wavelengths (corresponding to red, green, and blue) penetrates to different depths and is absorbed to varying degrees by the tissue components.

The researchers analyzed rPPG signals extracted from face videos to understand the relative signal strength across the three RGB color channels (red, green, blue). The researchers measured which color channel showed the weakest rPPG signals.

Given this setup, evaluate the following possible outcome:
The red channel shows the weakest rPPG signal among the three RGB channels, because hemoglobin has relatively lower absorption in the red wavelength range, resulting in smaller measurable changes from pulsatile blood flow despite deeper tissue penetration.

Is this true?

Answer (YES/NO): NO